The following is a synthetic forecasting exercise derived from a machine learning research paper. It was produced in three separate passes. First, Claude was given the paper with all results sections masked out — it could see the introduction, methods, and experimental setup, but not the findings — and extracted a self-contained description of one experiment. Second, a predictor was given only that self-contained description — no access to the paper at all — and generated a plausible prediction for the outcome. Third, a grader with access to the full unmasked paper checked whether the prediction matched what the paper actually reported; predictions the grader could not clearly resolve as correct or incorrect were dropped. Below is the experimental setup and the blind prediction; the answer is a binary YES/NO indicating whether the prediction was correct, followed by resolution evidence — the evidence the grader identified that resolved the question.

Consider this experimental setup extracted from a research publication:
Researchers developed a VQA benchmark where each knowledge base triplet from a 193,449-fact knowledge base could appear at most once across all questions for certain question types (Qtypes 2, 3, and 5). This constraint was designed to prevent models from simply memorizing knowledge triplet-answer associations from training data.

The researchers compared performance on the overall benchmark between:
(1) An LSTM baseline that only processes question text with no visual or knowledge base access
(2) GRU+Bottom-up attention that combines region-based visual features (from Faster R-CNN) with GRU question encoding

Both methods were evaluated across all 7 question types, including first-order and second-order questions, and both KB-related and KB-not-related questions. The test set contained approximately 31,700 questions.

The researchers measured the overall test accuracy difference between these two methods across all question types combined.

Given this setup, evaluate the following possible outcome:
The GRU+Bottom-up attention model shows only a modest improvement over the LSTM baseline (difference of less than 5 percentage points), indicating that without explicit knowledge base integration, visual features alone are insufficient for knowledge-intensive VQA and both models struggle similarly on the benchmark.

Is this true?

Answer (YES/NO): NO